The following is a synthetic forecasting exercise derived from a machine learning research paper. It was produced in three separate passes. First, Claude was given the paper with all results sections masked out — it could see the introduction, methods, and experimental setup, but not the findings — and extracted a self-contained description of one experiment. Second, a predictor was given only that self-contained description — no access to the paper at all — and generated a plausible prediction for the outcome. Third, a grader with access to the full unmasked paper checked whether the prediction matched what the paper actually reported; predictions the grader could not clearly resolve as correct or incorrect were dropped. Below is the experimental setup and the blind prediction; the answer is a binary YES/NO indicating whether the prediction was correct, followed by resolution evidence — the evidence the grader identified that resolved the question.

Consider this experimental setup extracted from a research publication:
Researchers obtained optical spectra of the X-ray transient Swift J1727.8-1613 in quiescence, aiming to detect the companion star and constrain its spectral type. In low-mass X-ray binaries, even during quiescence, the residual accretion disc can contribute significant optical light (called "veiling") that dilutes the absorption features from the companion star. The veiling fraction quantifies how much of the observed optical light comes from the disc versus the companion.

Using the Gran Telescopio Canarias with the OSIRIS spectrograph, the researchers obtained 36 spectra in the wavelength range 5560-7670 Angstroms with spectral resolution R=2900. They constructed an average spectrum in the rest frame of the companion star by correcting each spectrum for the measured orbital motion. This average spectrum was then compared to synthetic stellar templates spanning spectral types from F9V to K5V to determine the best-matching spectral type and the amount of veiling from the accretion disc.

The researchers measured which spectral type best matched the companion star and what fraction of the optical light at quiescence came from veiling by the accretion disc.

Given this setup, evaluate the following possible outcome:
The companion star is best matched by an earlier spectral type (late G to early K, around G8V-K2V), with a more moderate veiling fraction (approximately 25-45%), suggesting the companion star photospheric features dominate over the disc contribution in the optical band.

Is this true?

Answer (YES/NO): NO